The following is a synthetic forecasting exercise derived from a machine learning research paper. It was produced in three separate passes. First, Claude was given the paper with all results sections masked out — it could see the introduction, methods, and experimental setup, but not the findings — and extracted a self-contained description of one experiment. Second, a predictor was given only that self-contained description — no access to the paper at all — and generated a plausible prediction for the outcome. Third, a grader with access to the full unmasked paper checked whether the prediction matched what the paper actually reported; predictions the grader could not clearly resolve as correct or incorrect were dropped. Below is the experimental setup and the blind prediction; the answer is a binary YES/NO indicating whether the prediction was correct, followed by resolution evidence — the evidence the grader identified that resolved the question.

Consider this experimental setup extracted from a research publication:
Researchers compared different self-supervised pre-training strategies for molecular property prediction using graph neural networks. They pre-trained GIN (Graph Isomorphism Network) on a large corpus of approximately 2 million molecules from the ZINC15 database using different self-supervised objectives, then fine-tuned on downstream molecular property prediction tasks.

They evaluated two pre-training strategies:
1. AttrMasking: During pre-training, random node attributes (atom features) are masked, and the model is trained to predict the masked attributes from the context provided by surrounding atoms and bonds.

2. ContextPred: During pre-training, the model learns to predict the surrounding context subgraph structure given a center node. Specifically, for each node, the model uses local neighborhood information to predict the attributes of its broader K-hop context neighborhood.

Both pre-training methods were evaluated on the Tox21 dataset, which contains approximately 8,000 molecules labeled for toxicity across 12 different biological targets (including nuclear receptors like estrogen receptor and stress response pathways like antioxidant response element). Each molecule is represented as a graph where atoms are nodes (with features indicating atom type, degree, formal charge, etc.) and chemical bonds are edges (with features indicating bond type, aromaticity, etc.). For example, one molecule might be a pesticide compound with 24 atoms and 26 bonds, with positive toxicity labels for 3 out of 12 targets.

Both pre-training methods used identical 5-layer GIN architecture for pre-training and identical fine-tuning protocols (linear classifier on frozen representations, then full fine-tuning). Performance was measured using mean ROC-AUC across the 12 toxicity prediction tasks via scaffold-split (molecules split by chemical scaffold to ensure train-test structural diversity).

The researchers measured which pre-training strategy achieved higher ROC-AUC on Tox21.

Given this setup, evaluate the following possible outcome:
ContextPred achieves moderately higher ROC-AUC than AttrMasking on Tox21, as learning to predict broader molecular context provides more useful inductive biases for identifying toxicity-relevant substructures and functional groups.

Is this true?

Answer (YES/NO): NO